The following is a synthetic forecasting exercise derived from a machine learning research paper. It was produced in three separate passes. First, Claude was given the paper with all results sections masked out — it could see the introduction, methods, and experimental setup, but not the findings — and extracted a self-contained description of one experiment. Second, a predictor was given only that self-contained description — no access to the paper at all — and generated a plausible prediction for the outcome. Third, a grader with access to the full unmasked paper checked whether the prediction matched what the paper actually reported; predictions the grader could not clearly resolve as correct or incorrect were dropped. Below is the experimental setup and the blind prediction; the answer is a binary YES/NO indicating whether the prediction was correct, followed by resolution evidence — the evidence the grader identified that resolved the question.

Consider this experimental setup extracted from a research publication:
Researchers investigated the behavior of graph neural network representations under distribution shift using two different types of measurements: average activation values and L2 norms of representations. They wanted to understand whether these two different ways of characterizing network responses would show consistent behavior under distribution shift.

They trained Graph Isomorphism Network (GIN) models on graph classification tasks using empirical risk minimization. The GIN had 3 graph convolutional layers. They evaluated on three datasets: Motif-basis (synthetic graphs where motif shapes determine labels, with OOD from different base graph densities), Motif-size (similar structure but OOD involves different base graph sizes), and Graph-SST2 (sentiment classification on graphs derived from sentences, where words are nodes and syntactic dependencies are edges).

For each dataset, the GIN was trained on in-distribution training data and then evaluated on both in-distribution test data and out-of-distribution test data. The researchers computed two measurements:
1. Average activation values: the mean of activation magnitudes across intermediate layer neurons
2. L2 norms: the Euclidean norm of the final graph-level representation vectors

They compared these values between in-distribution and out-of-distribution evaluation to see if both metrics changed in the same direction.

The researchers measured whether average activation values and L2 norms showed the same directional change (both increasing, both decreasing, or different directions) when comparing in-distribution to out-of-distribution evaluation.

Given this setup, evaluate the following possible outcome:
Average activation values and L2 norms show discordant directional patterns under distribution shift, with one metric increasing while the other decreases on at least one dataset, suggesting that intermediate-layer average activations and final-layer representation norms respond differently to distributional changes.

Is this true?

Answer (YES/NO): NO